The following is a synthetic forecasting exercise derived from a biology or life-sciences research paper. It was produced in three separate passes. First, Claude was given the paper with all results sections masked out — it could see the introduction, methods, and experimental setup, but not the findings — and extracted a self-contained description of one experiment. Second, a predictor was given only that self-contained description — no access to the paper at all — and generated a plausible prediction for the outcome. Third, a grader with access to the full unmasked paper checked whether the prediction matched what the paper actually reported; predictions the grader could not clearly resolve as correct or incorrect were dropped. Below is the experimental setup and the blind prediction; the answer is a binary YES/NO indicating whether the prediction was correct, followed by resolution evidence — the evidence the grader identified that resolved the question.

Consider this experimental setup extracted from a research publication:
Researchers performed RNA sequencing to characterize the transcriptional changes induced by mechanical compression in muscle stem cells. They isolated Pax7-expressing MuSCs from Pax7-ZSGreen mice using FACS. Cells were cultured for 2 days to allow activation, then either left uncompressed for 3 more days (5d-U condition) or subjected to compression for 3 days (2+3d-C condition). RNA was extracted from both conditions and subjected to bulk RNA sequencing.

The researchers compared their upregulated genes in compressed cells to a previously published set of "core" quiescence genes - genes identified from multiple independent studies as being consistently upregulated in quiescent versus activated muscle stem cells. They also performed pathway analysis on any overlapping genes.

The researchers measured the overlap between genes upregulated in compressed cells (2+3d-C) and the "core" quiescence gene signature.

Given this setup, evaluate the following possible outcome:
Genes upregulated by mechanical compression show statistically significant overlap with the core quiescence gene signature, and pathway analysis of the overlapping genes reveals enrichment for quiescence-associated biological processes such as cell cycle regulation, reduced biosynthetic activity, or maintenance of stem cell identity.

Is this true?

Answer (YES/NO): YES